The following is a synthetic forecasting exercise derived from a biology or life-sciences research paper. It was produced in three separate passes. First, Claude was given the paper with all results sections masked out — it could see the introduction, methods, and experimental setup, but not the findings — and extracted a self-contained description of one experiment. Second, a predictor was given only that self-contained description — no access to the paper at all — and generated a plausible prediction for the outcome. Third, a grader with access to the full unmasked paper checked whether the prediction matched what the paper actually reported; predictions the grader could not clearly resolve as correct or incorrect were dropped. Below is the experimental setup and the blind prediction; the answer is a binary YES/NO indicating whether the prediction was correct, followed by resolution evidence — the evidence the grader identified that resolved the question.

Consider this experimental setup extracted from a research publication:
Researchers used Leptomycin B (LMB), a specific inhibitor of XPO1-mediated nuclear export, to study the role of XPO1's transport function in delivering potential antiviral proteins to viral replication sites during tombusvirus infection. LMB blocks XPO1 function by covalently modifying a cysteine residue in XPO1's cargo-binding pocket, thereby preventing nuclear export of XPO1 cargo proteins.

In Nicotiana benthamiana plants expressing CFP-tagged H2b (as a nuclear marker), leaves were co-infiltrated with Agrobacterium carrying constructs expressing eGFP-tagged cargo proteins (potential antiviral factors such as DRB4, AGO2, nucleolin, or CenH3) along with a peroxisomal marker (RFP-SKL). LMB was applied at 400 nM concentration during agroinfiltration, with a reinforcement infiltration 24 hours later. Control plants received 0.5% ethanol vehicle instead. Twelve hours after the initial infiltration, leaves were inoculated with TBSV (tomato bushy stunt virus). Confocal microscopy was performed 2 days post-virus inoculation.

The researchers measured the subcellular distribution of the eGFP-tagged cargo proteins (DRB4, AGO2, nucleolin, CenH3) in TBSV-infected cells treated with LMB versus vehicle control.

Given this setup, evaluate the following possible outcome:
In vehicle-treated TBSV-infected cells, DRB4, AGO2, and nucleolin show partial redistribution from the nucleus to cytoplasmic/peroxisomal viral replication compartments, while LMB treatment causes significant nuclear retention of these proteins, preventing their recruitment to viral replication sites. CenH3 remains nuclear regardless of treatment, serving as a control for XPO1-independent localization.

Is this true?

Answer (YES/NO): NO